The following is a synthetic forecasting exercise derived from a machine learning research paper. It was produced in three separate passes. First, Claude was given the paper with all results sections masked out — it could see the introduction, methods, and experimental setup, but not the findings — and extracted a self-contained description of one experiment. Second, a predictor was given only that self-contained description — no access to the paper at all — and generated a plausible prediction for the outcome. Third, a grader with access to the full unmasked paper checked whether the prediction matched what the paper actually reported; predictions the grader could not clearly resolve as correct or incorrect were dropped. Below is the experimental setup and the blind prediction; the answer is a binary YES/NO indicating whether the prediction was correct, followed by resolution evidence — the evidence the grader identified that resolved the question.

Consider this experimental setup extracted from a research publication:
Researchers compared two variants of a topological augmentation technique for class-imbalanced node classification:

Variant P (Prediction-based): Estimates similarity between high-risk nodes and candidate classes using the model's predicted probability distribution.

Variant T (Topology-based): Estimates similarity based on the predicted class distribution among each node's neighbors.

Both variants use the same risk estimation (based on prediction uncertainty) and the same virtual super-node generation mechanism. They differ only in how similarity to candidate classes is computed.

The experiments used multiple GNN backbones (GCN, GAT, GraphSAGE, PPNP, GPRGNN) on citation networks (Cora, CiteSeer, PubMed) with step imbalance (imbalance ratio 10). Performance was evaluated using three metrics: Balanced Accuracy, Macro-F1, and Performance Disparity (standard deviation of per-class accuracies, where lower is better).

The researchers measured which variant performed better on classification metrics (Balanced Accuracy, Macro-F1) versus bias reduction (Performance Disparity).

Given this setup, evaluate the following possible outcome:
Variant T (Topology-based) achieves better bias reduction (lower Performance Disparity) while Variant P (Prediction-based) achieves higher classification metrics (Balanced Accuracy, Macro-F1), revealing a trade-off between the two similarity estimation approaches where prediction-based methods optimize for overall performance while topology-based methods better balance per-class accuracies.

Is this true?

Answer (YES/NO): NO